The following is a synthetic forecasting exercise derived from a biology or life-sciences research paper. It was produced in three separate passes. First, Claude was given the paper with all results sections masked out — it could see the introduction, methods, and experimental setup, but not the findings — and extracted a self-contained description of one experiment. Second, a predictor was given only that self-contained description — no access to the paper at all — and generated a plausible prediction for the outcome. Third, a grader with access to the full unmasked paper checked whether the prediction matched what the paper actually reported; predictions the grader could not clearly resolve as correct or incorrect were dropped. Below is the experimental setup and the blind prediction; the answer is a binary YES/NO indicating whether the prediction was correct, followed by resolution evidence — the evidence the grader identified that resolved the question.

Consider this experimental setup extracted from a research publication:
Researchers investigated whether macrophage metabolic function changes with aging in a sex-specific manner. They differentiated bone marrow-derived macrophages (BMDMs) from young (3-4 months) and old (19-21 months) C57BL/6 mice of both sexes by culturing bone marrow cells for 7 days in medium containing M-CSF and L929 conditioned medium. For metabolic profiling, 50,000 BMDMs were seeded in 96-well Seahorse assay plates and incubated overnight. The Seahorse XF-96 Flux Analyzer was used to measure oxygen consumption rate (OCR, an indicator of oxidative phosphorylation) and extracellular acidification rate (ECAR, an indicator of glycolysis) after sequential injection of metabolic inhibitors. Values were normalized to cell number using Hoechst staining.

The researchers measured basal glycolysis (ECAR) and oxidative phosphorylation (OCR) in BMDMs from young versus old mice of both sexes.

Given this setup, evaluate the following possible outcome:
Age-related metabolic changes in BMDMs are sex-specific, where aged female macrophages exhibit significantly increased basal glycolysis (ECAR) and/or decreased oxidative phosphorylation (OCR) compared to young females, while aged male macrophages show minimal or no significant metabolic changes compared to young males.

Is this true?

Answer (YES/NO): YES